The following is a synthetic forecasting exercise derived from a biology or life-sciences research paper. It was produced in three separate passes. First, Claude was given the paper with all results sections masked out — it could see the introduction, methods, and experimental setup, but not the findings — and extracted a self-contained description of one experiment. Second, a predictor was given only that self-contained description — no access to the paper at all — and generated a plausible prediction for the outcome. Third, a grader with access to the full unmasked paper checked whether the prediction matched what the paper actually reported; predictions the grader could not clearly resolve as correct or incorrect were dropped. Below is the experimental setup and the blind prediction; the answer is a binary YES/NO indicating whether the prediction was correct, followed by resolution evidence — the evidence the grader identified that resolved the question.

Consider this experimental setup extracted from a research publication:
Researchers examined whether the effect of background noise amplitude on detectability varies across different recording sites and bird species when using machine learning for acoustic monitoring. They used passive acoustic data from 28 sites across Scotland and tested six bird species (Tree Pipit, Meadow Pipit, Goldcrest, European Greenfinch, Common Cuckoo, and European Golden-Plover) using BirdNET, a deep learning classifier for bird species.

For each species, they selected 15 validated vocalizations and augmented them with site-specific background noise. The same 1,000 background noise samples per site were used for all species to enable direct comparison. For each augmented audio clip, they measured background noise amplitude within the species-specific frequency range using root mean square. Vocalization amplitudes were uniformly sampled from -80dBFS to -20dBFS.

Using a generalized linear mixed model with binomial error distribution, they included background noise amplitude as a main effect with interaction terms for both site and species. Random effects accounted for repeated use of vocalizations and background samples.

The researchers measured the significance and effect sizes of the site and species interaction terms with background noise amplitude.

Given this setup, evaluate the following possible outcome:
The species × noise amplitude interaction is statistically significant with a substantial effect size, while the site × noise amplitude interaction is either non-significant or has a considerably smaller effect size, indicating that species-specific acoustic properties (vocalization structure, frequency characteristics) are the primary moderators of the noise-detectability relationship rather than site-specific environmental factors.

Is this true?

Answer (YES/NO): NO